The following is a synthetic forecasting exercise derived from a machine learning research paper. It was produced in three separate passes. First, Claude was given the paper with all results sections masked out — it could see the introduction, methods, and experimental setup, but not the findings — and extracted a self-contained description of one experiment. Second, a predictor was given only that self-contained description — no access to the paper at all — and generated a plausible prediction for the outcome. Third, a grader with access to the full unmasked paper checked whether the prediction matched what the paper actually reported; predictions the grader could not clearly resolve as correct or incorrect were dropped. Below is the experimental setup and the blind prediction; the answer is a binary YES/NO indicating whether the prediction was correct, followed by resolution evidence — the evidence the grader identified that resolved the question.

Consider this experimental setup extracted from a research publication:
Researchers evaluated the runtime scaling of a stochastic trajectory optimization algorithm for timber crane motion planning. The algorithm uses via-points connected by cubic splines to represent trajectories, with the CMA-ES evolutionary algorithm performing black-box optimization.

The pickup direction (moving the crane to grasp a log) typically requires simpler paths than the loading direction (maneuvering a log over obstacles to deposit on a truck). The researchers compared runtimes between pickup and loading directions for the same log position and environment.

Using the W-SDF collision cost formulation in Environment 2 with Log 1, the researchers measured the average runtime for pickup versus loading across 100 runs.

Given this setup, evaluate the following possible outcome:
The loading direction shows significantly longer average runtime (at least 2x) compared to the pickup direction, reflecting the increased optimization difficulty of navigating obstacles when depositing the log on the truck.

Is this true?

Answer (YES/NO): YES